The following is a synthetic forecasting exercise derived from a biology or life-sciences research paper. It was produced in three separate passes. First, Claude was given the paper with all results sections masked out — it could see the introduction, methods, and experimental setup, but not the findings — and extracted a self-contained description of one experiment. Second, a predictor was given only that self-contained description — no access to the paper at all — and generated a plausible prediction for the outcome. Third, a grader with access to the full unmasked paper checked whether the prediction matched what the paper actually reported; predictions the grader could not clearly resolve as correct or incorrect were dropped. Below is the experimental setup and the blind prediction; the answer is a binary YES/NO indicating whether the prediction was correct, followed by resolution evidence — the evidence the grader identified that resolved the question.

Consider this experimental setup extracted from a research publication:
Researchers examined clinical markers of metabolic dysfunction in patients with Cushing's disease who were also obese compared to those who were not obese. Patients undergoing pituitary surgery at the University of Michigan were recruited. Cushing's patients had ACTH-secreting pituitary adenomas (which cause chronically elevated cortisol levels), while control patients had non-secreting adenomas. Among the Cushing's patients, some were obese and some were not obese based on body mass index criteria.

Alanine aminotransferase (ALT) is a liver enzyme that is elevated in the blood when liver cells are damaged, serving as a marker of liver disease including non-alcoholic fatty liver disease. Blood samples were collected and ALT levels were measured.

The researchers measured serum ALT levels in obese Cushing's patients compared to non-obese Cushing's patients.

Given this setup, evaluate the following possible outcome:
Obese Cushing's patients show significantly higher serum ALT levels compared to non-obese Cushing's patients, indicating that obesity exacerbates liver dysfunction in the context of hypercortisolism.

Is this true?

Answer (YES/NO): NO